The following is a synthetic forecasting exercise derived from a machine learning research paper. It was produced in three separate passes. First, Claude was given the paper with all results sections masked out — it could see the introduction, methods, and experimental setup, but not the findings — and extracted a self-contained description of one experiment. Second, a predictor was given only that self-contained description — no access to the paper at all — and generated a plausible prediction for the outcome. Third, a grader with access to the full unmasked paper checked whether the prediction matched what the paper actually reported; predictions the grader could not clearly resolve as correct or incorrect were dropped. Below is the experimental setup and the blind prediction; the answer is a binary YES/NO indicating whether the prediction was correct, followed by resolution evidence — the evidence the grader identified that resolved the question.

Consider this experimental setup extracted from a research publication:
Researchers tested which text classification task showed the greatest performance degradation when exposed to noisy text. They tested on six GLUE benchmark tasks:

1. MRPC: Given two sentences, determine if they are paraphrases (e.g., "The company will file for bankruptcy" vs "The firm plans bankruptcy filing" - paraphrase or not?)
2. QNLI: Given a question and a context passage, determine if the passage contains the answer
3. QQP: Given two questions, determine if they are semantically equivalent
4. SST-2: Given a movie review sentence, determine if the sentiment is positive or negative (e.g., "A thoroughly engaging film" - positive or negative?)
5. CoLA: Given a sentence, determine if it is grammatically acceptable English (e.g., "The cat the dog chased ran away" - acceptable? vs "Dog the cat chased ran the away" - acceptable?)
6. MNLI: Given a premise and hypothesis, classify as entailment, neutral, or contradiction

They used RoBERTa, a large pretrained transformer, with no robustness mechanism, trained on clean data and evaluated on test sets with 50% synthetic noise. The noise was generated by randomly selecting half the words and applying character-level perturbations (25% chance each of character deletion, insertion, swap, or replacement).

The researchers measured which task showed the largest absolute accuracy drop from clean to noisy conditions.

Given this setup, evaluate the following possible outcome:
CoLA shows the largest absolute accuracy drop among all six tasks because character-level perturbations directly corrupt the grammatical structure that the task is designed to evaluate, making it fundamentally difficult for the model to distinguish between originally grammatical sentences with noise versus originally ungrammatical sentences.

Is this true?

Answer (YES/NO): NO